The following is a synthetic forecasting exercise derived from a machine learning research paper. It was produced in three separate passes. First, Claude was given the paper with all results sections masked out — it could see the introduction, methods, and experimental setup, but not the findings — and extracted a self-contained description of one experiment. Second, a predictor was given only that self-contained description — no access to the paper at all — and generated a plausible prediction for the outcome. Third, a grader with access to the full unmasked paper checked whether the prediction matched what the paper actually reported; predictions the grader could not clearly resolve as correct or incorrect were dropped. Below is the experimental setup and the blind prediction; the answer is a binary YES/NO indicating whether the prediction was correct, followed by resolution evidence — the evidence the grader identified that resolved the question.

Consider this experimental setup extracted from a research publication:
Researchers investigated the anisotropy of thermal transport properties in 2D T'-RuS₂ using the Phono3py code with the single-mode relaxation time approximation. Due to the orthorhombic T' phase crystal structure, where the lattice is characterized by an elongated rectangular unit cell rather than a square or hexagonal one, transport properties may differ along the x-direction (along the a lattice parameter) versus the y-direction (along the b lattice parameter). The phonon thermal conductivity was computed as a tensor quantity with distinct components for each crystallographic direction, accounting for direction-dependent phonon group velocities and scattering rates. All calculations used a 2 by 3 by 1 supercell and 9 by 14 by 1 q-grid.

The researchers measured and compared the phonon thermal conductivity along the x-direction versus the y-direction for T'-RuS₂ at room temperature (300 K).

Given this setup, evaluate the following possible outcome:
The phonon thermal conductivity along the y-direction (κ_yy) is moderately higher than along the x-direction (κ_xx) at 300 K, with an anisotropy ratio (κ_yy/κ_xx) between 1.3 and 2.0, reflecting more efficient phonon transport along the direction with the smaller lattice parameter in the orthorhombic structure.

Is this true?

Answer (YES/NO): YES